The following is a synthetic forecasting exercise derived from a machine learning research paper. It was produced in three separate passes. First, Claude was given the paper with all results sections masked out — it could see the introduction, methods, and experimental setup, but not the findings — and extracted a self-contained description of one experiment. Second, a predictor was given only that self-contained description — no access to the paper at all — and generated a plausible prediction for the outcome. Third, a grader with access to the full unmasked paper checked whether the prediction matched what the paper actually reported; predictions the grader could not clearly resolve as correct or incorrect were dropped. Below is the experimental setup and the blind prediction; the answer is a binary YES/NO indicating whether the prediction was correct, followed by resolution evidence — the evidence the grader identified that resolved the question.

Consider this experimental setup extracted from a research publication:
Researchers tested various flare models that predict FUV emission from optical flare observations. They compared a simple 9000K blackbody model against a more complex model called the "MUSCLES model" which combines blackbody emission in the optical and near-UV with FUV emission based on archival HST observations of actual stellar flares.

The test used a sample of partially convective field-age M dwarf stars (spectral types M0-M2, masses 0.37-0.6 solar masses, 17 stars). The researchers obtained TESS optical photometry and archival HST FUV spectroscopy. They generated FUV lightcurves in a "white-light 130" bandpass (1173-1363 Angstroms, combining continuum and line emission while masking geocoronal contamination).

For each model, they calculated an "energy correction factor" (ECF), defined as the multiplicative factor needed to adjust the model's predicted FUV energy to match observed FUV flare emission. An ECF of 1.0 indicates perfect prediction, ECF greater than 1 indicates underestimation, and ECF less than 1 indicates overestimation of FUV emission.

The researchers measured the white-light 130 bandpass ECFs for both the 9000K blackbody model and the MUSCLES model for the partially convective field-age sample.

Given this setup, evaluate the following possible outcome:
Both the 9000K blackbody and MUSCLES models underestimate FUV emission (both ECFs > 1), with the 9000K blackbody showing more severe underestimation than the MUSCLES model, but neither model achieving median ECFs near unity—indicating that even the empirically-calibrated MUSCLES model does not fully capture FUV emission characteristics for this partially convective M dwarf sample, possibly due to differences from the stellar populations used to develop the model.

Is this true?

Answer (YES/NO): NO